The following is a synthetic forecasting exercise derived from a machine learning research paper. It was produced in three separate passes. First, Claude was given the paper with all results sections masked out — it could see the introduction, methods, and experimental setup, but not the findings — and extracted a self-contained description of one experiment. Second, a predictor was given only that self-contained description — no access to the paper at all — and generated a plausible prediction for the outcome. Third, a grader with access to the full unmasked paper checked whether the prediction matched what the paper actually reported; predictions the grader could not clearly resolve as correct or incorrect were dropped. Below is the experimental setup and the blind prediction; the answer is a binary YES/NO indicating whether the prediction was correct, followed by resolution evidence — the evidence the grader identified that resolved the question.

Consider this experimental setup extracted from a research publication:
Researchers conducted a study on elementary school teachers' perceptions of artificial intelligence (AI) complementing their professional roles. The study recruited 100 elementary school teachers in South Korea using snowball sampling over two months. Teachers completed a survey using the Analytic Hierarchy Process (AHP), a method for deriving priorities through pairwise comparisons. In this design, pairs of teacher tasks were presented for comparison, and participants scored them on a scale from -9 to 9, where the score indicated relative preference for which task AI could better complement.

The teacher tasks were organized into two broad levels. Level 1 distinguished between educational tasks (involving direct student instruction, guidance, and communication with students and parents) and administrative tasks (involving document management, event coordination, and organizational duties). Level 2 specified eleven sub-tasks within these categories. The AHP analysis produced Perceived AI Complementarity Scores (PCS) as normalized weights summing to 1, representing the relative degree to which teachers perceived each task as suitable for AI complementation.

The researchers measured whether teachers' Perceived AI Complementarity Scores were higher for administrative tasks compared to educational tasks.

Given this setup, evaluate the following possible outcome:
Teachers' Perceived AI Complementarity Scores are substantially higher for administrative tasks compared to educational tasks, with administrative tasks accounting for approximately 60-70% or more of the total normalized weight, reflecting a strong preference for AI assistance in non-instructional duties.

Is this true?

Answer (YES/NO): YES